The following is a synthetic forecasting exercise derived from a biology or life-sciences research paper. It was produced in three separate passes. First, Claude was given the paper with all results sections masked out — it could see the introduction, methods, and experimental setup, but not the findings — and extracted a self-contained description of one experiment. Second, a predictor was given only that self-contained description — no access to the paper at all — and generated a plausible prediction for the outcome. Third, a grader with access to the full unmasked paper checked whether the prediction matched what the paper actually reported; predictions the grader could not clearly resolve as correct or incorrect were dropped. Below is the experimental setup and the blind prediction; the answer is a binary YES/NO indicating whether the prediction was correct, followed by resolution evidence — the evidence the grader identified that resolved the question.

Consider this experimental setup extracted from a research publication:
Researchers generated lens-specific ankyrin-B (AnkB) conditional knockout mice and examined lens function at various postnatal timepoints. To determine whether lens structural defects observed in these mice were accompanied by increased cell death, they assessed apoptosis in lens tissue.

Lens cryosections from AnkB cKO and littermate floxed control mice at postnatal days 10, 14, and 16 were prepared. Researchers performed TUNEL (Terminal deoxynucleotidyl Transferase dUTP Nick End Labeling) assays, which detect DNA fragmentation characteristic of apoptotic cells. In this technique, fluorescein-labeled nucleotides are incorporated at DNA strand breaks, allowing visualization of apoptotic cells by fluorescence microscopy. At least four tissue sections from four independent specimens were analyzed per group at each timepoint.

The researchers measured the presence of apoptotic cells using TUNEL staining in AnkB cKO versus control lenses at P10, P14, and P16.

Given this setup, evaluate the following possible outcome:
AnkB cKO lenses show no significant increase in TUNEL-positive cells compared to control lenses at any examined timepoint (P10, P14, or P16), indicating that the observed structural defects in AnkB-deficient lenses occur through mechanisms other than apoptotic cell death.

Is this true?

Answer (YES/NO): YES